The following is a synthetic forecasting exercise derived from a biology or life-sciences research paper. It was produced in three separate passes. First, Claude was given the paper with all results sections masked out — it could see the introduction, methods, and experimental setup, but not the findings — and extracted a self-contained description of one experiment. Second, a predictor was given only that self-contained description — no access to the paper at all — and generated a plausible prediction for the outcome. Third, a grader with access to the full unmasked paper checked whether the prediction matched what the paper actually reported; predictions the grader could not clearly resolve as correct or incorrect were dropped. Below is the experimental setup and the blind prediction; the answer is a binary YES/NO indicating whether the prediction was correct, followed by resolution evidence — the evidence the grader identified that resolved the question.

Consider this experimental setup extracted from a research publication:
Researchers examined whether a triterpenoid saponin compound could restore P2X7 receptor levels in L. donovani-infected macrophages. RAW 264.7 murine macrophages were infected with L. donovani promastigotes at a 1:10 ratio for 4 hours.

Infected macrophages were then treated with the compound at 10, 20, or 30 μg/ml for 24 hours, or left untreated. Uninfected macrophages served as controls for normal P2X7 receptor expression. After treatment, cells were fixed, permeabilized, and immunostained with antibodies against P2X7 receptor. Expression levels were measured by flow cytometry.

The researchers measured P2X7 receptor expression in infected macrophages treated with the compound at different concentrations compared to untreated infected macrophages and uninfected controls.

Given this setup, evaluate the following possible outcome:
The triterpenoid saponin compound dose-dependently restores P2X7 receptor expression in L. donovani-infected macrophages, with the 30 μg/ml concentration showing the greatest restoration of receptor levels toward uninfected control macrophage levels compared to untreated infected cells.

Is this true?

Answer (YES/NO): NO